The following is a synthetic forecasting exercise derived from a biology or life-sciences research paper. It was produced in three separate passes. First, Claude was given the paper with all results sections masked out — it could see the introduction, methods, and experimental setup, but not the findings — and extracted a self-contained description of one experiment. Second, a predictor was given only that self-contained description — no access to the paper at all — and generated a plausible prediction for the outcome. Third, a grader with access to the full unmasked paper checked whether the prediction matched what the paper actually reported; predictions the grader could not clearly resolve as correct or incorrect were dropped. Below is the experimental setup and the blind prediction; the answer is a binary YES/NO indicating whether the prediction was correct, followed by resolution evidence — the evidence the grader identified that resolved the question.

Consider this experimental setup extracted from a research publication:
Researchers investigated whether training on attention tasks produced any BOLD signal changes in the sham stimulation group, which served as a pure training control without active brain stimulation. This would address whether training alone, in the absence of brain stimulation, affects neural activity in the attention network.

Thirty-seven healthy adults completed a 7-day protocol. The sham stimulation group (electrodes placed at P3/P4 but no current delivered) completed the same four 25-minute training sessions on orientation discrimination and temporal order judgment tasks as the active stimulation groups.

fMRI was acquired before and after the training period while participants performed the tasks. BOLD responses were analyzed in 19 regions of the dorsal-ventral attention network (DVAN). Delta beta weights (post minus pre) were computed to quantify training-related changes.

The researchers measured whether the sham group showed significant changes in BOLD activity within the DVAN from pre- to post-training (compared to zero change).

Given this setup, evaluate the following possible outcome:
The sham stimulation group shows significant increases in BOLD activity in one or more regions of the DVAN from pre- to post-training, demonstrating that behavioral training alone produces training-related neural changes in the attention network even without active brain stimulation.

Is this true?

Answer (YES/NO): NO